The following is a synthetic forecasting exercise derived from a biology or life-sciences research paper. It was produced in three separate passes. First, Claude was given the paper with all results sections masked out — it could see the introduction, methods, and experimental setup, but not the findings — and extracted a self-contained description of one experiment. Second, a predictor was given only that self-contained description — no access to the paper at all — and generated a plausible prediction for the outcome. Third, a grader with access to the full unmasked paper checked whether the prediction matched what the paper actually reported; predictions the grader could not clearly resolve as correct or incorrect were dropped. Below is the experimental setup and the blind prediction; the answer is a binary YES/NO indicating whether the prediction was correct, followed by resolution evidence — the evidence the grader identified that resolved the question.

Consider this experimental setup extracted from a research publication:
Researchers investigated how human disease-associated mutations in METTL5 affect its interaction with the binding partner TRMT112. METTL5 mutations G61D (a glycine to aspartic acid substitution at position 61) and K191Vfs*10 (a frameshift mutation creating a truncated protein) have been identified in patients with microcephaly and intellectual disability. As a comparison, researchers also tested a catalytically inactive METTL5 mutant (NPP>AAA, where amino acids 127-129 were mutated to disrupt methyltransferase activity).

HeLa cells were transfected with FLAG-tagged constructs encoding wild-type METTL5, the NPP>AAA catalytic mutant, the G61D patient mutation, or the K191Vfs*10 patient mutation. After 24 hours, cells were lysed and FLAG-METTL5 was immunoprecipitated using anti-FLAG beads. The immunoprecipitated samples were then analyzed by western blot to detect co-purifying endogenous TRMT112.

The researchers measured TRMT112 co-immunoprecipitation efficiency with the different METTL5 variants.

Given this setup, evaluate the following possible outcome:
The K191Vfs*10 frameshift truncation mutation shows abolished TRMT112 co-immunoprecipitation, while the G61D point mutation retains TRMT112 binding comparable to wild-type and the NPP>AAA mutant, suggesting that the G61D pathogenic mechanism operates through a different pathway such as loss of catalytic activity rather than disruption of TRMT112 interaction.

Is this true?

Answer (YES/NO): NO